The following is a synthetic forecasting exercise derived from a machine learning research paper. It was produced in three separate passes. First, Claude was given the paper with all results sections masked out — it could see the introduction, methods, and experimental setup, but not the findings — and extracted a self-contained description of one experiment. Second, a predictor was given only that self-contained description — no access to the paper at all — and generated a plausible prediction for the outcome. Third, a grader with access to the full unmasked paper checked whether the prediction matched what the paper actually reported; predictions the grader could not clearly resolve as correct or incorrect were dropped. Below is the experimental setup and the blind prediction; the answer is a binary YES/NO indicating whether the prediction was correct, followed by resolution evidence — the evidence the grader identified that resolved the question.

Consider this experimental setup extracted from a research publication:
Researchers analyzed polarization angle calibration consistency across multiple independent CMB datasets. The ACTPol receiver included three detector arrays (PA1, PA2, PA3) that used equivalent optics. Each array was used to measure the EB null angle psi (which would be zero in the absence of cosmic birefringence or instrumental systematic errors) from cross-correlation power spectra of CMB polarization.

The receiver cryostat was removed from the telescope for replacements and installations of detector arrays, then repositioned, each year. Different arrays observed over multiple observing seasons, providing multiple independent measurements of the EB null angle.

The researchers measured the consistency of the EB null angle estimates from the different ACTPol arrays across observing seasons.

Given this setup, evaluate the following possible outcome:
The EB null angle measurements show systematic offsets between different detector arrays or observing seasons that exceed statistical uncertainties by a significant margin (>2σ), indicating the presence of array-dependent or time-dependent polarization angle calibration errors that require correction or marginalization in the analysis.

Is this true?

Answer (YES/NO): NO